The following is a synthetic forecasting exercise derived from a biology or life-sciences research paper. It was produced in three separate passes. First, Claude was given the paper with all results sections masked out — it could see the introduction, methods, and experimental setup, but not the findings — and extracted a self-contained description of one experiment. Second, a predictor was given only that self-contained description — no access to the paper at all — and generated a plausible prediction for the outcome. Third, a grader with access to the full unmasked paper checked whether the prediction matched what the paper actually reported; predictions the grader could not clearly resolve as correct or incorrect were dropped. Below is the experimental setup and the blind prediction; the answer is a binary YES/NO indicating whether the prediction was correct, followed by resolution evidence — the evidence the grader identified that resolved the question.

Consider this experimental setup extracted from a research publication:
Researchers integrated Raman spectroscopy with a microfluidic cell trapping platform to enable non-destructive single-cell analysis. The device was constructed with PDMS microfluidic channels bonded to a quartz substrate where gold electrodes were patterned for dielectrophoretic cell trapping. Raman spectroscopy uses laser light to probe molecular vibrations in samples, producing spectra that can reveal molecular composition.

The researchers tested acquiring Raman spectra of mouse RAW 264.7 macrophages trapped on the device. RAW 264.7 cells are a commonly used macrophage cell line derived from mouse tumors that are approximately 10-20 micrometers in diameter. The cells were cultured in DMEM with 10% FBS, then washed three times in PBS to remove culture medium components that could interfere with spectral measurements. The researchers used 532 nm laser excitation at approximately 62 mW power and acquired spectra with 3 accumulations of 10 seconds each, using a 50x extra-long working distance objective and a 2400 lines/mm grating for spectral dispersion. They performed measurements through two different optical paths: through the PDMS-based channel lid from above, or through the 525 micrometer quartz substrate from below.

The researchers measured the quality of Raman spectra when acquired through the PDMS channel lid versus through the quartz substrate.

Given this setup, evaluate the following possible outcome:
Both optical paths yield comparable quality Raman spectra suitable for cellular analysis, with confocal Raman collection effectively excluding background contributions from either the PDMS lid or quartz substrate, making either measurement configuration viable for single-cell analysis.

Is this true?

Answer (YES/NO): NO